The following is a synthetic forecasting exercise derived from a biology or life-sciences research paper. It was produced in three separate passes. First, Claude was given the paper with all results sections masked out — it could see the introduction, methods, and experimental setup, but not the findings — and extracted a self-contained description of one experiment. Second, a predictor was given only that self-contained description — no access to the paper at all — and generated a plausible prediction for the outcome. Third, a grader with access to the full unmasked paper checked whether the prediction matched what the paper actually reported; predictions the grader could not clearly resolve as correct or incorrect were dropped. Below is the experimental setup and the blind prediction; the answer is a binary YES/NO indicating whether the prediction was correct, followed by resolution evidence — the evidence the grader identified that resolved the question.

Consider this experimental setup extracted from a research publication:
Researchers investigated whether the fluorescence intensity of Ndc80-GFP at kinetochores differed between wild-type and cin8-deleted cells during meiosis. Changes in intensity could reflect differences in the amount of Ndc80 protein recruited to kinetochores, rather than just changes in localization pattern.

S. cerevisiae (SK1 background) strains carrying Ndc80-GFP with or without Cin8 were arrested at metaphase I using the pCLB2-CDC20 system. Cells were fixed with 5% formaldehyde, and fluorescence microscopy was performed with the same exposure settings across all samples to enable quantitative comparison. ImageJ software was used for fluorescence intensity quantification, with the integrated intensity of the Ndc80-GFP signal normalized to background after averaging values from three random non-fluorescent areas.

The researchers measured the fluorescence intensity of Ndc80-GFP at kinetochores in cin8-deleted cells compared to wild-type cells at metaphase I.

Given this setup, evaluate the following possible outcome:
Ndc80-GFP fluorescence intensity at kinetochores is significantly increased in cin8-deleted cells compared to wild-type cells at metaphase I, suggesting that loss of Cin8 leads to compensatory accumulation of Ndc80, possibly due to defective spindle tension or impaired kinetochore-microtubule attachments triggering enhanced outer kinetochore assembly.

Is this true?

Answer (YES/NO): NO